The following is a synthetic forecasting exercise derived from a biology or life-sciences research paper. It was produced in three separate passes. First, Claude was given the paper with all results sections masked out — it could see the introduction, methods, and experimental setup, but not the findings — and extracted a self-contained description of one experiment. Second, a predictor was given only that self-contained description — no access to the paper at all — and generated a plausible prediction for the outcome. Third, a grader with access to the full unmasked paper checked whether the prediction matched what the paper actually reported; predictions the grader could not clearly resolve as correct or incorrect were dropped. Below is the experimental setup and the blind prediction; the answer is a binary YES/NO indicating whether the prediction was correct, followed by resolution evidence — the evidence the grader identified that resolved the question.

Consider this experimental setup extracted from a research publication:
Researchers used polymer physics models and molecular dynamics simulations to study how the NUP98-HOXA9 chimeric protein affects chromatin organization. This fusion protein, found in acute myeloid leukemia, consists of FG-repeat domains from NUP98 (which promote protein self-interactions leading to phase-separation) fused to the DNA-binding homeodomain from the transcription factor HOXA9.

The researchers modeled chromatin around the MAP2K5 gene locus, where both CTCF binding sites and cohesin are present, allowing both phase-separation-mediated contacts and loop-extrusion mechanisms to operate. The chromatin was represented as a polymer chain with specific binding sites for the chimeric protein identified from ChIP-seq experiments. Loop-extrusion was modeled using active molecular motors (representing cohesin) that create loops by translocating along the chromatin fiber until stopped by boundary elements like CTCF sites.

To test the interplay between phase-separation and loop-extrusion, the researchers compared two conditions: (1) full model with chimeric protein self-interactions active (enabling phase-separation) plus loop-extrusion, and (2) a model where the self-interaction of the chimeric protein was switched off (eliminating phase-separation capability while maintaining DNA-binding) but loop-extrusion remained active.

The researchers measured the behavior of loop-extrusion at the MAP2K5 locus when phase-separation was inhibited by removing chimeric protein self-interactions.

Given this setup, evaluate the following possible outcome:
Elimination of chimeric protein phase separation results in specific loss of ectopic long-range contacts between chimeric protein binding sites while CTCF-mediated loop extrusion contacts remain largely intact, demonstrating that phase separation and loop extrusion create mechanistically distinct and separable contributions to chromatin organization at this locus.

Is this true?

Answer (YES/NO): NO